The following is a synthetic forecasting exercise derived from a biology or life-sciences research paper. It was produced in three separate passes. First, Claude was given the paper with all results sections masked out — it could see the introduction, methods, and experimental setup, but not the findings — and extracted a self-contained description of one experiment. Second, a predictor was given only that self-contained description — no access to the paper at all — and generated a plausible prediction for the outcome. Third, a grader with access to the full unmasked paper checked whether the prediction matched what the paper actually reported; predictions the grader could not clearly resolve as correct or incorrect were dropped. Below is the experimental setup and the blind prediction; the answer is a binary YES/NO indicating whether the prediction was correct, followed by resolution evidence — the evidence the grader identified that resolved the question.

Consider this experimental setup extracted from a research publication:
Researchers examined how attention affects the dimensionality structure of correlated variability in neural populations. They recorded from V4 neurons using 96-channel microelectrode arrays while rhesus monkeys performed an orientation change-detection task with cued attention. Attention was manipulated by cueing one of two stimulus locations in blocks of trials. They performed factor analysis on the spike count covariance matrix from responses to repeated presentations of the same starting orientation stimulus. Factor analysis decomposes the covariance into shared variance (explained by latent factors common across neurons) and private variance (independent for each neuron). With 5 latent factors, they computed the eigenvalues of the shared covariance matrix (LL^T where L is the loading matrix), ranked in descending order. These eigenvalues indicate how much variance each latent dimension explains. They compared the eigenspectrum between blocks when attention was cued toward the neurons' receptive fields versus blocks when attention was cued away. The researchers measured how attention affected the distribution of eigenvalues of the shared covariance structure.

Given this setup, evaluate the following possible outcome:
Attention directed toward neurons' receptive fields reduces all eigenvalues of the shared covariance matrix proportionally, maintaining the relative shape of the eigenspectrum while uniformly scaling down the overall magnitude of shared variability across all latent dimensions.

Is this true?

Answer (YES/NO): NO